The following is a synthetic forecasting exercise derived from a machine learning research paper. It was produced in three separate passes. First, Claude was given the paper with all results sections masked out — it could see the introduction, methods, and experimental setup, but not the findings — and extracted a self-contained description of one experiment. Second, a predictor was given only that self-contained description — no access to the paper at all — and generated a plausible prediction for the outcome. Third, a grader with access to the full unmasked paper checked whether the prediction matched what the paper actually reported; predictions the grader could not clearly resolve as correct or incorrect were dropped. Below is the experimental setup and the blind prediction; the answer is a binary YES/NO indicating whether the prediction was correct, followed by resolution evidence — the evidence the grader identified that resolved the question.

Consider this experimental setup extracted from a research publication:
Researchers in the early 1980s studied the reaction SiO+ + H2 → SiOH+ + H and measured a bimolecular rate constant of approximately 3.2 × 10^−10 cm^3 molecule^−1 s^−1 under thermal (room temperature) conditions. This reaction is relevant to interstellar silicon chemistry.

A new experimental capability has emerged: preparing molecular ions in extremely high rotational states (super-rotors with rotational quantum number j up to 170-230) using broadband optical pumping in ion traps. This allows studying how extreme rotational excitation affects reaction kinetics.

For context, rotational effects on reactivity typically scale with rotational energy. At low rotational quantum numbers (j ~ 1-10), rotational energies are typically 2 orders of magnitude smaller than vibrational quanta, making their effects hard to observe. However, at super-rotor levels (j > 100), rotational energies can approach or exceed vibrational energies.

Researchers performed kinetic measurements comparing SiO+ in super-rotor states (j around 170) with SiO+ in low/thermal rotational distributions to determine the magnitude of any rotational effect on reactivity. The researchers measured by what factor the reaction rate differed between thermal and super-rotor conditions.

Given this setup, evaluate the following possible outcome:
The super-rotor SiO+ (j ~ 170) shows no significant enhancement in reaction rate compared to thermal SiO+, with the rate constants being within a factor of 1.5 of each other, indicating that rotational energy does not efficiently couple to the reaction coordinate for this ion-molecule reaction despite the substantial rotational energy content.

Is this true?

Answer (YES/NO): NO